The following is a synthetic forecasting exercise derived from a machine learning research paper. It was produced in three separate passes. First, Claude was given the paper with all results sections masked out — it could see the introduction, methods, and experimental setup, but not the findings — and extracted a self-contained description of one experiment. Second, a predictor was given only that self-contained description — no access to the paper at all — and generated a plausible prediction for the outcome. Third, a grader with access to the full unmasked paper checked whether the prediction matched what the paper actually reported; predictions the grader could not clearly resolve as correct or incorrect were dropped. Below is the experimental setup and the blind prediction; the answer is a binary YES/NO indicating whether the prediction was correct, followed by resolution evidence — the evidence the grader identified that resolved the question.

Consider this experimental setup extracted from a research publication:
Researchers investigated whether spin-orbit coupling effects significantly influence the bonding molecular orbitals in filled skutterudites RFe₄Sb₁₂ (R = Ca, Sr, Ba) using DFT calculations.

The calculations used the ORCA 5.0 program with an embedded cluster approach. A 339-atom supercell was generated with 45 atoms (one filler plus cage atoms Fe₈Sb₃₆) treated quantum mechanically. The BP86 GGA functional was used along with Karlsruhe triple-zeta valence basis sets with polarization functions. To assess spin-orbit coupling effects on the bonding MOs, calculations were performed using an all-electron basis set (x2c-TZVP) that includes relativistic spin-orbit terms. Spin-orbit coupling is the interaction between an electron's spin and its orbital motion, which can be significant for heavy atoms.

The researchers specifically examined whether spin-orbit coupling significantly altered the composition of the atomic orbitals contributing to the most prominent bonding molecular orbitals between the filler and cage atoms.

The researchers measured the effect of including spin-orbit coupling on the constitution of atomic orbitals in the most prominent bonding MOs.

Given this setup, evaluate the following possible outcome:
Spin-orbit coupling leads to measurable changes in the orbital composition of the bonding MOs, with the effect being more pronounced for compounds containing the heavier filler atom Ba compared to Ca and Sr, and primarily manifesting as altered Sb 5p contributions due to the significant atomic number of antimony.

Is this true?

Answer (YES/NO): NO